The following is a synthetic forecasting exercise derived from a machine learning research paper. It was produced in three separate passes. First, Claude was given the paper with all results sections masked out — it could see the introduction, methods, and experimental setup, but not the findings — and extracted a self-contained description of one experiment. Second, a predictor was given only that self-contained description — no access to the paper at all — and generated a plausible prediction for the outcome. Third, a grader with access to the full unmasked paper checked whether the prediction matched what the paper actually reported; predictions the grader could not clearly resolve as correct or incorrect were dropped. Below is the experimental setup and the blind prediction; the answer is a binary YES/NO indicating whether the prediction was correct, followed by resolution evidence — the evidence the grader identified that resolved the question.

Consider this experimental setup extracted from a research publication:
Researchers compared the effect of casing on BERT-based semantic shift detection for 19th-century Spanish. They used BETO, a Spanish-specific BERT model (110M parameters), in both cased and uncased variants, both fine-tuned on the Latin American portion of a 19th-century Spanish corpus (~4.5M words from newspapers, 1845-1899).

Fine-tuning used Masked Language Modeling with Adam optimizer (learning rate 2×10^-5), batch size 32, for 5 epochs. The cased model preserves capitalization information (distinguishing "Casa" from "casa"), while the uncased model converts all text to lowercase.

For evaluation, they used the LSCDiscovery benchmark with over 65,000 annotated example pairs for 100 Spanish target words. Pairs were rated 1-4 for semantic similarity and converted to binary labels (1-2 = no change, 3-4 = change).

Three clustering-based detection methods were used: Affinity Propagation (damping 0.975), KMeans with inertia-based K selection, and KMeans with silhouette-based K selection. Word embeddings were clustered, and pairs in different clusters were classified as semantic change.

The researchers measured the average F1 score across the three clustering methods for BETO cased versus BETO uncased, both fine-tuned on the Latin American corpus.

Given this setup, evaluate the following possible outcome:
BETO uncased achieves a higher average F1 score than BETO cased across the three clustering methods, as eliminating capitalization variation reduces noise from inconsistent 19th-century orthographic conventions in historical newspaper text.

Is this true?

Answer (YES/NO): NO